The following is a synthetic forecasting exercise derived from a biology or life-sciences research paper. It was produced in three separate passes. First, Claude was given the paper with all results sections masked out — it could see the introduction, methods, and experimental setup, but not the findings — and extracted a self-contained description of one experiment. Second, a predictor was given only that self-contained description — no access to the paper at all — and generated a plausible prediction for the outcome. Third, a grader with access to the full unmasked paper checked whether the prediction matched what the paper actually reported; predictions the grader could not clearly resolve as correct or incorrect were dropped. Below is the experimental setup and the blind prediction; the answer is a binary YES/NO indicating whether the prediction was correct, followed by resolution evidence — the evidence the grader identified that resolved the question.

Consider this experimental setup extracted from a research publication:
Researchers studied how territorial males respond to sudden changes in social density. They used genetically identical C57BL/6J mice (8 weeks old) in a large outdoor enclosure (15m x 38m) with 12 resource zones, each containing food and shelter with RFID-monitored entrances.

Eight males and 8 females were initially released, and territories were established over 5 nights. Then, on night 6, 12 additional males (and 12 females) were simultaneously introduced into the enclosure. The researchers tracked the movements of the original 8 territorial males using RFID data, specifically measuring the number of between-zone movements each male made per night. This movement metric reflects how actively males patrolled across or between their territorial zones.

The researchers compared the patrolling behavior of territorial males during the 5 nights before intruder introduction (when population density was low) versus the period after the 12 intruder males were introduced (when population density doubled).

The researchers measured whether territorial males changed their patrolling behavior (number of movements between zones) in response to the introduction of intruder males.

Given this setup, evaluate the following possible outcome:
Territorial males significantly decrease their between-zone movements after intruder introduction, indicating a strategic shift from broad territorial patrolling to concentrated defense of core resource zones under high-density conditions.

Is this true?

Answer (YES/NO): NO